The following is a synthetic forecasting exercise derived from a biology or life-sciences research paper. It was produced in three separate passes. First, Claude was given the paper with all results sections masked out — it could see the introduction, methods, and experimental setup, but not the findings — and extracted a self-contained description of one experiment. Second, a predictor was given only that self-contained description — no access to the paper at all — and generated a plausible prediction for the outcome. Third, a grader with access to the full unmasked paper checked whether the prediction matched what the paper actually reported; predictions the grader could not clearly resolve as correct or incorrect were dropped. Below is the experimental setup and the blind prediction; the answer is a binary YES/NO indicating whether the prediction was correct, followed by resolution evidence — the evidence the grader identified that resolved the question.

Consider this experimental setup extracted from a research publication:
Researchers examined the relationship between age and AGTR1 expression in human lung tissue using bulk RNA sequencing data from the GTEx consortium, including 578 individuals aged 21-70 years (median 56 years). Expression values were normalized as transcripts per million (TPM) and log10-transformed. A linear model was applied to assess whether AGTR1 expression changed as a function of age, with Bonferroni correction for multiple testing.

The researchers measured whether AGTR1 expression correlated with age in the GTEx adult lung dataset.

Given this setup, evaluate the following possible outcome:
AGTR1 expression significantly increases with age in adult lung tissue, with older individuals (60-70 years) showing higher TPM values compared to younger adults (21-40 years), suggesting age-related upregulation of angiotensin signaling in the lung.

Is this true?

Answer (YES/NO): YES